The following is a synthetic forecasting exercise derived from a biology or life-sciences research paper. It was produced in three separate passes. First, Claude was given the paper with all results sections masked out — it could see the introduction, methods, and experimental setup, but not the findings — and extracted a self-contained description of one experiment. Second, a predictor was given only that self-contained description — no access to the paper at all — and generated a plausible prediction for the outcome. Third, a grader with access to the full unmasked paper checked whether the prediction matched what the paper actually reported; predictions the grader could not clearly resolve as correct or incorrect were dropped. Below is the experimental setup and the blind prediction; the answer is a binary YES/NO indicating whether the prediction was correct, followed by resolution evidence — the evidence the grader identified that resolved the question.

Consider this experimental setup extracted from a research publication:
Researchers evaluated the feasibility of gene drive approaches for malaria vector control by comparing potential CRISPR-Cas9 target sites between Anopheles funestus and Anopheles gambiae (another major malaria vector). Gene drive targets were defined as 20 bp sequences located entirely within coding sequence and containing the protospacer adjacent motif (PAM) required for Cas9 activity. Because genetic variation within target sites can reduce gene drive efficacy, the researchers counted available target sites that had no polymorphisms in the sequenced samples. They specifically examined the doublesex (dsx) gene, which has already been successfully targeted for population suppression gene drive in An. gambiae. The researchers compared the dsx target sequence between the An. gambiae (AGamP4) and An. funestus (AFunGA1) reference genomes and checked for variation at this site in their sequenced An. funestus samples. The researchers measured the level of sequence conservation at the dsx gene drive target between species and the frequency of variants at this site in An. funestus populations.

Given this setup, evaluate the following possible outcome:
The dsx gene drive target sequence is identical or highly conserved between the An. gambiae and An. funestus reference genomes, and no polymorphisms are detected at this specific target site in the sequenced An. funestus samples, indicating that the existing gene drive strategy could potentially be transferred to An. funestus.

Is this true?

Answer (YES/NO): NO